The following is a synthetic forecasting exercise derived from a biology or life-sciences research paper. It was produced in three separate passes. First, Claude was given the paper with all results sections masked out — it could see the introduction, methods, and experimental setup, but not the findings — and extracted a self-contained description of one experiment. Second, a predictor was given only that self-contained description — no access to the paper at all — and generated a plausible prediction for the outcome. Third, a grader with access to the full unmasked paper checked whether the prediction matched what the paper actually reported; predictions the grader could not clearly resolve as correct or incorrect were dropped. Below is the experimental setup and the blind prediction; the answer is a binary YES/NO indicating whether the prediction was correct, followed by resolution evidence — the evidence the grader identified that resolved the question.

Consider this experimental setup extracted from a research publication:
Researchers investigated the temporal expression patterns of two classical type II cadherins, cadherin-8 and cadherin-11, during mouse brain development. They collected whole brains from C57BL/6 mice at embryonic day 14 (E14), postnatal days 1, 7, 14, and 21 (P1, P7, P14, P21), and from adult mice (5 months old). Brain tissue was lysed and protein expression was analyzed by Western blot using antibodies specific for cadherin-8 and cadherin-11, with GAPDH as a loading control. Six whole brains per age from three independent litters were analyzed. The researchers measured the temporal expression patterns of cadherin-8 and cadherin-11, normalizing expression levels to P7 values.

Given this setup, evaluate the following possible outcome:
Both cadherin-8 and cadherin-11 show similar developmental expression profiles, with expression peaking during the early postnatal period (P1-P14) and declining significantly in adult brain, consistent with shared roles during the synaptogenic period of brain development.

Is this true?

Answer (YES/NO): YES